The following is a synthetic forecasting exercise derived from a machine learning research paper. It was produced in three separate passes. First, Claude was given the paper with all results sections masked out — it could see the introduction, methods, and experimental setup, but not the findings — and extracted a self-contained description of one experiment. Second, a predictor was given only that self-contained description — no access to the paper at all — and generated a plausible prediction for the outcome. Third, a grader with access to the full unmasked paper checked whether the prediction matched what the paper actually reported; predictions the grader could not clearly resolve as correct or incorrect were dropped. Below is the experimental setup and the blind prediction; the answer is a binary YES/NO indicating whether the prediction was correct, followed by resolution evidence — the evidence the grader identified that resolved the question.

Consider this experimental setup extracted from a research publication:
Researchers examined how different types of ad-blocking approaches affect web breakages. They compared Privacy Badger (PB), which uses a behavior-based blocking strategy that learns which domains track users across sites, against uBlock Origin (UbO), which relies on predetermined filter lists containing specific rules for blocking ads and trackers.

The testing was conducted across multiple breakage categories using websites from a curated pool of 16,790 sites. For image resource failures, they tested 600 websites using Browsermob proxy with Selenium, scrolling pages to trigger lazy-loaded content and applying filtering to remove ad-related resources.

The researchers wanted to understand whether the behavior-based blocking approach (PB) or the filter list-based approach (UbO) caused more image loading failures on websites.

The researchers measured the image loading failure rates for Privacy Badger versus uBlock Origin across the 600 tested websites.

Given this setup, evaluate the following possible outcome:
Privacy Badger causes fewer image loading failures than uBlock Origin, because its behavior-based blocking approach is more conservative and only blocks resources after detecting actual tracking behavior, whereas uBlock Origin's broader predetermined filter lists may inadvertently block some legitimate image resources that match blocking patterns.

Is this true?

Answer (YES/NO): YES